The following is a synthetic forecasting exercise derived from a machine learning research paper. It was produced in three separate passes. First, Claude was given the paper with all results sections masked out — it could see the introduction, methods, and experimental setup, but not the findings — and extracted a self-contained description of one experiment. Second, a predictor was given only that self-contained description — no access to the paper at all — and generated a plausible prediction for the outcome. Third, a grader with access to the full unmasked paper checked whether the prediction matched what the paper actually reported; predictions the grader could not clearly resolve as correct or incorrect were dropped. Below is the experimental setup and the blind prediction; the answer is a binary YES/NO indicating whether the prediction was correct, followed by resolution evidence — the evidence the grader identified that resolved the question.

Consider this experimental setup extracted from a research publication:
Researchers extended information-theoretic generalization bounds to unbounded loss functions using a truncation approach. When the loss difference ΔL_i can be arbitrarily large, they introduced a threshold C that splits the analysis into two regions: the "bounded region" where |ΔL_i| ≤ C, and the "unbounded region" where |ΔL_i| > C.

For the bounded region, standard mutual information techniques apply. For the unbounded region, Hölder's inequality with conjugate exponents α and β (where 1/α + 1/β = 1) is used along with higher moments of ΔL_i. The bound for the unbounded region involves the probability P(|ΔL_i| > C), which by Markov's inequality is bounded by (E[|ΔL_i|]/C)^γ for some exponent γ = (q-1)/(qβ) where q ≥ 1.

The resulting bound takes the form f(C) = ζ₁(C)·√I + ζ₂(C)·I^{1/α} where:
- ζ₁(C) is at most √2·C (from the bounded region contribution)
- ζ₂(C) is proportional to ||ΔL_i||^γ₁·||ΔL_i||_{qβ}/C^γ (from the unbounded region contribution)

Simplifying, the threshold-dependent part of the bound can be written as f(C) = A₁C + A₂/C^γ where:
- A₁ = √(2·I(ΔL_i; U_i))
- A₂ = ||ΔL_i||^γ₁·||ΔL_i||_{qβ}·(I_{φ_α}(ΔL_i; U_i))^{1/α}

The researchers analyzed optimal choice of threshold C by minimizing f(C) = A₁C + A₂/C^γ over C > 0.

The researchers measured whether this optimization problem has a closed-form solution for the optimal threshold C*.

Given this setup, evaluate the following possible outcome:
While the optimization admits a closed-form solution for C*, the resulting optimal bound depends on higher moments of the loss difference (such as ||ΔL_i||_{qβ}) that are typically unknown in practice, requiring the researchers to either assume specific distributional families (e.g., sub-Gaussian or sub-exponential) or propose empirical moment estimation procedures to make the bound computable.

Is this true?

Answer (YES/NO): YES